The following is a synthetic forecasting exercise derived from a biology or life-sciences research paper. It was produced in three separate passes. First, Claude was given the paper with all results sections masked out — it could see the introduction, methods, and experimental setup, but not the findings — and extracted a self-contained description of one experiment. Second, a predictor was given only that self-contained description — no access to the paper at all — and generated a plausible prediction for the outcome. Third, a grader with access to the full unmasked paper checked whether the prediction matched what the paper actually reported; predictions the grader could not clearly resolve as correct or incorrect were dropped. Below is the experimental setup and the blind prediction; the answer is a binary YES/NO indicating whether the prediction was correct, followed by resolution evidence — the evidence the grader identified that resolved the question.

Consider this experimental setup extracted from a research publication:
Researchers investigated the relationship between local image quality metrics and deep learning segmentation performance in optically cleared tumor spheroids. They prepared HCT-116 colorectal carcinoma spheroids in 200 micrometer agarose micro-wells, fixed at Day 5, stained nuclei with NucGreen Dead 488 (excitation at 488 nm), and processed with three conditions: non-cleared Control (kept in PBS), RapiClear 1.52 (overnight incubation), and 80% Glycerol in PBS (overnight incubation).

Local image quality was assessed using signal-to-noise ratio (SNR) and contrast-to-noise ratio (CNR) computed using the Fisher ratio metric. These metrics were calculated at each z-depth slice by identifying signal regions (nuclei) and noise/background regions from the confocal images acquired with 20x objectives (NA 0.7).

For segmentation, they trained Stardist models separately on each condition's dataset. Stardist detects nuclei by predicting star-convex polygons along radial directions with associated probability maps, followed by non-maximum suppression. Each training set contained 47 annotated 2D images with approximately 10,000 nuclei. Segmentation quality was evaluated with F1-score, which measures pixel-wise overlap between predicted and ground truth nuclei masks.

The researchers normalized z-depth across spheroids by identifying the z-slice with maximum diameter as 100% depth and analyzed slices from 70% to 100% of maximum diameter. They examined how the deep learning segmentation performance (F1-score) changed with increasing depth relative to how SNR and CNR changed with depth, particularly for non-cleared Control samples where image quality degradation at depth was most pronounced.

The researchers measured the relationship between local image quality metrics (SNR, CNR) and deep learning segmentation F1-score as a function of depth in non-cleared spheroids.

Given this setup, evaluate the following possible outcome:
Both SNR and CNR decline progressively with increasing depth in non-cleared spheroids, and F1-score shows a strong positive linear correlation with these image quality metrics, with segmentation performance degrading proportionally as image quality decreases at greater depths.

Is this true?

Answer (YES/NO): NO